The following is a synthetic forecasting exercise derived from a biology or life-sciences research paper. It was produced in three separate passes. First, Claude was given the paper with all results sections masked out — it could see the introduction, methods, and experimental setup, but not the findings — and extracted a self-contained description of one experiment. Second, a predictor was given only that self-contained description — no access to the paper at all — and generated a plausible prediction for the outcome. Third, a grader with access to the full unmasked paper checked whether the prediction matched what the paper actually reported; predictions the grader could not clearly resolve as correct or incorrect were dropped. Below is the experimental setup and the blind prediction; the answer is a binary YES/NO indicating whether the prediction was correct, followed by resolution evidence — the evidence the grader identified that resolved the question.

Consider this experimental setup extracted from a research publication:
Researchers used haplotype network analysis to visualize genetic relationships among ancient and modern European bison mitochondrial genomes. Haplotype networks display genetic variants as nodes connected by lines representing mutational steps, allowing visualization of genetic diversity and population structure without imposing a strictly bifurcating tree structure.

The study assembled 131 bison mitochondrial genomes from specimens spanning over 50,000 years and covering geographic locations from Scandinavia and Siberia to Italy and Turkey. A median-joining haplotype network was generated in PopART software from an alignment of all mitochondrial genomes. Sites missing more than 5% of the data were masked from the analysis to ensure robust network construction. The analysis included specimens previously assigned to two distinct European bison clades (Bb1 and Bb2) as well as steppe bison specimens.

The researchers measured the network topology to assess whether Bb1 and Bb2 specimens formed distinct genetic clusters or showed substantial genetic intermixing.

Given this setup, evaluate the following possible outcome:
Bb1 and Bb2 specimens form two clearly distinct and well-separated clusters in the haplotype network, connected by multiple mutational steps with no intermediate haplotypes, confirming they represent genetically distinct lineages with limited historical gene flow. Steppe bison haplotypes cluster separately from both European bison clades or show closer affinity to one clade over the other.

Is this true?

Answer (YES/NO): NO